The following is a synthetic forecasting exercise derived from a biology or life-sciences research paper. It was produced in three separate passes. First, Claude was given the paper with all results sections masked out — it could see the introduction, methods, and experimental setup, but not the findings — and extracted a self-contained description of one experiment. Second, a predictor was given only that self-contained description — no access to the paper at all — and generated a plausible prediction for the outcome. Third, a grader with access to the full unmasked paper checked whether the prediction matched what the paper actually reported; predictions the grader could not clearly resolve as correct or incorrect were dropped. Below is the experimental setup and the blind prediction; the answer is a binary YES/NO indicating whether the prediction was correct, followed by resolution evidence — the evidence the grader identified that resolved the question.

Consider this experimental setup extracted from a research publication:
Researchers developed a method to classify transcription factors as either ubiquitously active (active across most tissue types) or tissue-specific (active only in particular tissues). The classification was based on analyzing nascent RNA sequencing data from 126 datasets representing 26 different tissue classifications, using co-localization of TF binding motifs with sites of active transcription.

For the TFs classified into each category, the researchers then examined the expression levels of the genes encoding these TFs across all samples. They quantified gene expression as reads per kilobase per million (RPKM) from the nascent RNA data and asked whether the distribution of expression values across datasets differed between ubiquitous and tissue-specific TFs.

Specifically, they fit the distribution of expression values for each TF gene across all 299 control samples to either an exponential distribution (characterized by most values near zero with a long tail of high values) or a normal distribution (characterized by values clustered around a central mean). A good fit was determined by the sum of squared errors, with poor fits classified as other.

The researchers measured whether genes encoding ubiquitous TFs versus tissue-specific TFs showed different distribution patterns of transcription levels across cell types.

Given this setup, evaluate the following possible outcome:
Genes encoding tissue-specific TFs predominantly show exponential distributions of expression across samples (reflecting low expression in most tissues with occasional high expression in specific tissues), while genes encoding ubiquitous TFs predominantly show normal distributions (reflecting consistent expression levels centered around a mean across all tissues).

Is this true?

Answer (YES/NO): YES